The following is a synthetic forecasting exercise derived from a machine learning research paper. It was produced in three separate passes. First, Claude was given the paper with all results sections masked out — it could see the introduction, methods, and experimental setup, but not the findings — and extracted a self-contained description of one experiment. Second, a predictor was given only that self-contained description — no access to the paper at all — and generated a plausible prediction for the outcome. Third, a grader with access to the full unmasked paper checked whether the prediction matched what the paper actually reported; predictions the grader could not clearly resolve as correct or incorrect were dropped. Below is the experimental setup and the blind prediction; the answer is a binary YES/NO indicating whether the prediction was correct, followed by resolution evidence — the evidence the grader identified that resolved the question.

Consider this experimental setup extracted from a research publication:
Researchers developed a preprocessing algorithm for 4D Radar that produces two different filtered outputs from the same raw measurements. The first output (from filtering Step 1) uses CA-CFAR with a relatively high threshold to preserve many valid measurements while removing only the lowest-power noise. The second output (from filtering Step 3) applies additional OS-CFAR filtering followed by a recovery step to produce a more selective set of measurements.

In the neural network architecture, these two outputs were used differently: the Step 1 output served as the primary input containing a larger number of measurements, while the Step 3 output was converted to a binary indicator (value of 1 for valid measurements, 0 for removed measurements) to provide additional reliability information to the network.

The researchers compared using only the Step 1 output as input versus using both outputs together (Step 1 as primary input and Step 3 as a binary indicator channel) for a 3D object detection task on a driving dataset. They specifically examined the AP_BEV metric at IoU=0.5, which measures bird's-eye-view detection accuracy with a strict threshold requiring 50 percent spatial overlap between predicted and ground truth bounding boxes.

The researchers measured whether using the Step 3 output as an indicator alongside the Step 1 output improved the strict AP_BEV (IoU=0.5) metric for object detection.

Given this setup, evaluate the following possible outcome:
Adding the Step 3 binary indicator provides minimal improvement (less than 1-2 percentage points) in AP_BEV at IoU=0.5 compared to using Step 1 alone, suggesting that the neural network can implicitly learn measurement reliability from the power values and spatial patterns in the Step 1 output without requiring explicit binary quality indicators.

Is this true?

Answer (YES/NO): YES